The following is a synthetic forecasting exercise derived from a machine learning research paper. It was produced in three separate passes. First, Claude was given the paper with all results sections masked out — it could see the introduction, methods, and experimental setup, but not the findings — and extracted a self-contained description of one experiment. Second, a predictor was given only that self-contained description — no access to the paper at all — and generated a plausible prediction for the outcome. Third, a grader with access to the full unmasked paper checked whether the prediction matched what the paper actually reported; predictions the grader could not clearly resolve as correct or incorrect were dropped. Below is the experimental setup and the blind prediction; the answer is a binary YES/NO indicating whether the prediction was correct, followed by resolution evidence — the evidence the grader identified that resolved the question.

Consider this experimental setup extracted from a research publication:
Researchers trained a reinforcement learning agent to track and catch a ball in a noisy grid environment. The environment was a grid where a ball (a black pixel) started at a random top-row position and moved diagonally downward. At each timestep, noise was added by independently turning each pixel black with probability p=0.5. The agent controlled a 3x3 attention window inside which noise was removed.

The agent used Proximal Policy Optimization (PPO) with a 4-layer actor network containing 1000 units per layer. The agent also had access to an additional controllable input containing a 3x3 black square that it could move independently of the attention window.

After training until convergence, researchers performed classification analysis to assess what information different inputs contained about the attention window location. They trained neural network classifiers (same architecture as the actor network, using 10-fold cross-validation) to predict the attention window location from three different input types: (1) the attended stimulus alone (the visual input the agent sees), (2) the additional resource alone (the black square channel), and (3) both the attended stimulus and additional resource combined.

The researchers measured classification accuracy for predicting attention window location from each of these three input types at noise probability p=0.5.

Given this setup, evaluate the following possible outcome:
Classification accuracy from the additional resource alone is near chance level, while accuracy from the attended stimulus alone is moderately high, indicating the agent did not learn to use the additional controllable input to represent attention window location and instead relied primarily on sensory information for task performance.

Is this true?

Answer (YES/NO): NO